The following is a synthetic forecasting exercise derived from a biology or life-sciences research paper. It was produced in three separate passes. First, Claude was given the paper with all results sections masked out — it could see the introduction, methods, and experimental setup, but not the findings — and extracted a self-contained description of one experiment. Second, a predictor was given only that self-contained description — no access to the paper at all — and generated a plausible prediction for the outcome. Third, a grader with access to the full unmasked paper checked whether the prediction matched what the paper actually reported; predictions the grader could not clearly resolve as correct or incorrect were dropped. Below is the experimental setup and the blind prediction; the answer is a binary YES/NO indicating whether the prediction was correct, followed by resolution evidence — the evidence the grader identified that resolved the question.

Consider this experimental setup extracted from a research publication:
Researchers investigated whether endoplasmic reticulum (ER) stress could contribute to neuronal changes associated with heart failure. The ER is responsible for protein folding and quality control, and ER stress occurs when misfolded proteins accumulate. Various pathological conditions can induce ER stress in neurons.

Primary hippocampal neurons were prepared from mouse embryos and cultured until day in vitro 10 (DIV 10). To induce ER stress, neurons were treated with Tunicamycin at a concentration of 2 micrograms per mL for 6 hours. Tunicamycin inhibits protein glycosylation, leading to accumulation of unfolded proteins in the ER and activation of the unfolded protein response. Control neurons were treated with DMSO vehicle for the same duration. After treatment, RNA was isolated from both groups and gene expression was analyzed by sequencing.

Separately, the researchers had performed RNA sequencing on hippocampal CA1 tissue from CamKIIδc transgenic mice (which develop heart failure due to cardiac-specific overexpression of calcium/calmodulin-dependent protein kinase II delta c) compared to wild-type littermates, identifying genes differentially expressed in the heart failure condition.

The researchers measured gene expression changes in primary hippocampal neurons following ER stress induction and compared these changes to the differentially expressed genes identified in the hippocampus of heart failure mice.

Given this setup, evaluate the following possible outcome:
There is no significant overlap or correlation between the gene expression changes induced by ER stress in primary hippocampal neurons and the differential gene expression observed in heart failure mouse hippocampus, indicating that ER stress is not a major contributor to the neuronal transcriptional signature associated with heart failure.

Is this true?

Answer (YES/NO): NO